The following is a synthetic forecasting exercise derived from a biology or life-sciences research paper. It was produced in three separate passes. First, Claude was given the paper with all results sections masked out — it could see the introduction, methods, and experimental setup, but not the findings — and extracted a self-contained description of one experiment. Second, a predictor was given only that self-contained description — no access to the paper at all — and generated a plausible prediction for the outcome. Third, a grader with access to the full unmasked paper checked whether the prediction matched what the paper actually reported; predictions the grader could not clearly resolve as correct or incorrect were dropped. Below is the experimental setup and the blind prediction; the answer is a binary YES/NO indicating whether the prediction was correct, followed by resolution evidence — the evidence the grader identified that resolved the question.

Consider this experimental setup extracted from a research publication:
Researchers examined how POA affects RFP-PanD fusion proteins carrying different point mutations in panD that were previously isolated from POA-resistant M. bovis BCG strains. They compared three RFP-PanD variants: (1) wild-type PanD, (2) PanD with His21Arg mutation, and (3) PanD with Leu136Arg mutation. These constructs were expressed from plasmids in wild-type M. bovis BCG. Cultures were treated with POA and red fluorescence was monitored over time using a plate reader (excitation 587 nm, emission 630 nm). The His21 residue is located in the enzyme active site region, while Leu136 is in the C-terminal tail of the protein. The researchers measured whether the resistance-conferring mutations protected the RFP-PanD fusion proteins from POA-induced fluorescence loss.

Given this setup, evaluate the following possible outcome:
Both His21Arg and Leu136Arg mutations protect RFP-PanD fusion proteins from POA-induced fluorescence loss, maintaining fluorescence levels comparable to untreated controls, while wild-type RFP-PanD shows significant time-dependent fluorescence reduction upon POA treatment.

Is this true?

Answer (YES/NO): YES